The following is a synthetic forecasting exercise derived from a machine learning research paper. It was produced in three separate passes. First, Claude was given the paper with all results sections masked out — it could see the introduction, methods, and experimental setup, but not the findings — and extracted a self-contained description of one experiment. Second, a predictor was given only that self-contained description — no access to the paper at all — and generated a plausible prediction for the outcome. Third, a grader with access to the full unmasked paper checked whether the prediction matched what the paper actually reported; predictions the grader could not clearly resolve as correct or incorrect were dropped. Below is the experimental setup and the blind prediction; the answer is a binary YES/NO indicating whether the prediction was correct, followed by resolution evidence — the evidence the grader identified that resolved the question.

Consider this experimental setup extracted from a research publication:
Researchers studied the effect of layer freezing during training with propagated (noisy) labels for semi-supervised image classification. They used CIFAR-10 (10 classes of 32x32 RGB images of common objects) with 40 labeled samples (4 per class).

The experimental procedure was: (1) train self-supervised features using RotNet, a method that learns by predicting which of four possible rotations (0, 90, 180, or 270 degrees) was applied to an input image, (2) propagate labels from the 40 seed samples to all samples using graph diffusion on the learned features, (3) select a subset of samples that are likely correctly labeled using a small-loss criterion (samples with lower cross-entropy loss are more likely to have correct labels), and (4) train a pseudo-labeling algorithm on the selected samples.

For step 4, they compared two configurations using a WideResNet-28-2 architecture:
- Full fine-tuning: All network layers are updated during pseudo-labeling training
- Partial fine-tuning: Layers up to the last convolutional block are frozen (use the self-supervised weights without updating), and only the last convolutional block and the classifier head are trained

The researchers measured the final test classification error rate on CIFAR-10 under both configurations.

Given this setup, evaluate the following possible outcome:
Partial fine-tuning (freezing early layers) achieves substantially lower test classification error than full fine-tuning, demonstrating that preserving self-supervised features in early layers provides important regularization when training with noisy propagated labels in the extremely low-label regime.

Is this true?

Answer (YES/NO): NO